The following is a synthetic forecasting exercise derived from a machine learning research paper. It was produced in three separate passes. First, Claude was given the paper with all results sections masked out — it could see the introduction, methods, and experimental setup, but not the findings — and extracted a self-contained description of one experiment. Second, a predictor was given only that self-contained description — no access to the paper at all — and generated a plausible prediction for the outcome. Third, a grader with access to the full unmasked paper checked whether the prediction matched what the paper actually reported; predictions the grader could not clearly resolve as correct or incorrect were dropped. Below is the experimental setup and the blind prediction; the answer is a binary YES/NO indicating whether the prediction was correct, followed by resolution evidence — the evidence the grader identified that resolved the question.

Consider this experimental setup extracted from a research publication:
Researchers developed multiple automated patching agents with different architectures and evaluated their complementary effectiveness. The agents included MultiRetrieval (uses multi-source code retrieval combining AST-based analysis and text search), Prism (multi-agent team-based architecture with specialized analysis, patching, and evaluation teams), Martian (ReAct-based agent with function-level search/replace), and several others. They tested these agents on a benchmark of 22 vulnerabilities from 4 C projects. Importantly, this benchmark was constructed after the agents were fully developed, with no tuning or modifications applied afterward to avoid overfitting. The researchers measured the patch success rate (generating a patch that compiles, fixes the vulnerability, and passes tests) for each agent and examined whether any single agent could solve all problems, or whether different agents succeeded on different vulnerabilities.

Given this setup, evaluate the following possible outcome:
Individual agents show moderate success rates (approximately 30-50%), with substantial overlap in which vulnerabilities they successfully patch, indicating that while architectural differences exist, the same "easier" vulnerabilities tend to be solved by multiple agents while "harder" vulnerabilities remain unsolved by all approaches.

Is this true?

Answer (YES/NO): NO